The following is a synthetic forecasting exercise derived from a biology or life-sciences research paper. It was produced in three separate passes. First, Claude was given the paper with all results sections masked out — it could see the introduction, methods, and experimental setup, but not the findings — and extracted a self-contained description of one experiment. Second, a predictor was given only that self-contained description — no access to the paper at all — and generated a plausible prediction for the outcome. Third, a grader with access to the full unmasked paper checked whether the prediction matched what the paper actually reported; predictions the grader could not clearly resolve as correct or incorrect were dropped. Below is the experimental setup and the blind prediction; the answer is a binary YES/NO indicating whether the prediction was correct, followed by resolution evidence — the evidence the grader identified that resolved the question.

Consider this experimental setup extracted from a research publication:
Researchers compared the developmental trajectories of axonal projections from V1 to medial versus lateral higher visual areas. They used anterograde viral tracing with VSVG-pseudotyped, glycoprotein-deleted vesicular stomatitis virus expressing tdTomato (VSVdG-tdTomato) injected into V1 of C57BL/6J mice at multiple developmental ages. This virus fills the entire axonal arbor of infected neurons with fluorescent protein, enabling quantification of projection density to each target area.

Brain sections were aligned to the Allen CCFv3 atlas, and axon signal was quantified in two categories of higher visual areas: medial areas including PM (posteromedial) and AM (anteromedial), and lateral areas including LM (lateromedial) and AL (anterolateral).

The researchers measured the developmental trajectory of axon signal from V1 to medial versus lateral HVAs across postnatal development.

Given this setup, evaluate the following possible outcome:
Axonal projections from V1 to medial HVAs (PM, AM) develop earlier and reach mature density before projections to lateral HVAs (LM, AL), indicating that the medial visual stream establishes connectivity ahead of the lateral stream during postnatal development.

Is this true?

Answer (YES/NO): YES